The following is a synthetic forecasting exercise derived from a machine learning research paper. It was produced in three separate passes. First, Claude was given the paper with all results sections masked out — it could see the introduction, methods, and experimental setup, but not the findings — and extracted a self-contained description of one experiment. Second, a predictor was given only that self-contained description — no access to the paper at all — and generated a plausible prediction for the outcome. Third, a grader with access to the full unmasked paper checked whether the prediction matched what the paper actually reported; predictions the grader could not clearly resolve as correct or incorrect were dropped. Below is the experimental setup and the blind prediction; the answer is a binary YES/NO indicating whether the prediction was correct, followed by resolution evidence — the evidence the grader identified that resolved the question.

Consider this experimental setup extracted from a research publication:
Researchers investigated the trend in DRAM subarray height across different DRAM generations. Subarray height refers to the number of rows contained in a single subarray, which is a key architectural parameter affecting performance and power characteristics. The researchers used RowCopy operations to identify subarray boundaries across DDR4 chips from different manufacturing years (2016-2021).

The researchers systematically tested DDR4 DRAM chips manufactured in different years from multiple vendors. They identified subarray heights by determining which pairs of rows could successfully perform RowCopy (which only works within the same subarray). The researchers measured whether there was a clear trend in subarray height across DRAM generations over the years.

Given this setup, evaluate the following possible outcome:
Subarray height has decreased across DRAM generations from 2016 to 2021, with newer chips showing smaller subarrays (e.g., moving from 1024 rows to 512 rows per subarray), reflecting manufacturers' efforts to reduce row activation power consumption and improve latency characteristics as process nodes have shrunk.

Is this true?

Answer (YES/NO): NO